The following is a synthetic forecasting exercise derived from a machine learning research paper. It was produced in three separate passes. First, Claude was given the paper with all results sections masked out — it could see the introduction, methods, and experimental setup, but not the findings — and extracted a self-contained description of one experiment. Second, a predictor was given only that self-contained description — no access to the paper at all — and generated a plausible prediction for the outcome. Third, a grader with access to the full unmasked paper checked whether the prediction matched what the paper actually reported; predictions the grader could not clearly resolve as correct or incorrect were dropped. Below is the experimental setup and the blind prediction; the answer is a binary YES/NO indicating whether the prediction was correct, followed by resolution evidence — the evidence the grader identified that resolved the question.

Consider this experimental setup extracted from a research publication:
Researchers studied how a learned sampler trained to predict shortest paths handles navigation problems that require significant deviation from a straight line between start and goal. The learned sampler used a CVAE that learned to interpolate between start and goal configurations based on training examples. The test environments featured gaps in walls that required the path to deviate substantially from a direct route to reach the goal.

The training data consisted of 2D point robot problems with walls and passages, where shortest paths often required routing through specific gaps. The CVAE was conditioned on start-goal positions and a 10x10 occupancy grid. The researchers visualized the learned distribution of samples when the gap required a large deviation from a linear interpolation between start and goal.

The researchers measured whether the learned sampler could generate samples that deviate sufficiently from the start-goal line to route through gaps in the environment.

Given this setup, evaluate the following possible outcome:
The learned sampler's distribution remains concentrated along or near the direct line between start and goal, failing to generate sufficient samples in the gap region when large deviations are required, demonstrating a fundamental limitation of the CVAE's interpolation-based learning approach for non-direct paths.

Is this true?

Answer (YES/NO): YES